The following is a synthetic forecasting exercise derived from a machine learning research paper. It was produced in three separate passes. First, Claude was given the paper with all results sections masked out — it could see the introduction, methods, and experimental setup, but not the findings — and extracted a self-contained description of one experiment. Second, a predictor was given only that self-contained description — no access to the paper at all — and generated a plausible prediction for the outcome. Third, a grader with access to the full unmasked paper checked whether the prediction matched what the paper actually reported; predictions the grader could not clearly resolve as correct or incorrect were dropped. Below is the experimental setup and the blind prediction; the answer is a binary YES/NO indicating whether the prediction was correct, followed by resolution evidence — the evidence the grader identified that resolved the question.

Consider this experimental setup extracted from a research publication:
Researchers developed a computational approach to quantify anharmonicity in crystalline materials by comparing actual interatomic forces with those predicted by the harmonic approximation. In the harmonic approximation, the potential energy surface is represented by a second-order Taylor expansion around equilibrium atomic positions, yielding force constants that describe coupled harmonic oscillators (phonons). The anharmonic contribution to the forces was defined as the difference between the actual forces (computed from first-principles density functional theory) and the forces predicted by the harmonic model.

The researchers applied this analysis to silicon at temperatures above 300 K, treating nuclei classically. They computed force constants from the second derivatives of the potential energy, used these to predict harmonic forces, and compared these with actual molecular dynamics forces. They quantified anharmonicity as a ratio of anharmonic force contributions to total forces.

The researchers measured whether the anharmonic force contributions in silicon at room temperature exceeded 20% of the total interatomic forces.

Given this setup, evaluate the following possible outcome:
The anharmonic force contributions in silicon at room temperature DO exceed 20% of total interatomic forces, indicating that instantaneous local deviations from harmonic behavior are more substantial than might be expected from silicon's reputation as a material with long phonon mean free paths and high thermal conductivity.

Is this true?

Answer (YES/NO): NO